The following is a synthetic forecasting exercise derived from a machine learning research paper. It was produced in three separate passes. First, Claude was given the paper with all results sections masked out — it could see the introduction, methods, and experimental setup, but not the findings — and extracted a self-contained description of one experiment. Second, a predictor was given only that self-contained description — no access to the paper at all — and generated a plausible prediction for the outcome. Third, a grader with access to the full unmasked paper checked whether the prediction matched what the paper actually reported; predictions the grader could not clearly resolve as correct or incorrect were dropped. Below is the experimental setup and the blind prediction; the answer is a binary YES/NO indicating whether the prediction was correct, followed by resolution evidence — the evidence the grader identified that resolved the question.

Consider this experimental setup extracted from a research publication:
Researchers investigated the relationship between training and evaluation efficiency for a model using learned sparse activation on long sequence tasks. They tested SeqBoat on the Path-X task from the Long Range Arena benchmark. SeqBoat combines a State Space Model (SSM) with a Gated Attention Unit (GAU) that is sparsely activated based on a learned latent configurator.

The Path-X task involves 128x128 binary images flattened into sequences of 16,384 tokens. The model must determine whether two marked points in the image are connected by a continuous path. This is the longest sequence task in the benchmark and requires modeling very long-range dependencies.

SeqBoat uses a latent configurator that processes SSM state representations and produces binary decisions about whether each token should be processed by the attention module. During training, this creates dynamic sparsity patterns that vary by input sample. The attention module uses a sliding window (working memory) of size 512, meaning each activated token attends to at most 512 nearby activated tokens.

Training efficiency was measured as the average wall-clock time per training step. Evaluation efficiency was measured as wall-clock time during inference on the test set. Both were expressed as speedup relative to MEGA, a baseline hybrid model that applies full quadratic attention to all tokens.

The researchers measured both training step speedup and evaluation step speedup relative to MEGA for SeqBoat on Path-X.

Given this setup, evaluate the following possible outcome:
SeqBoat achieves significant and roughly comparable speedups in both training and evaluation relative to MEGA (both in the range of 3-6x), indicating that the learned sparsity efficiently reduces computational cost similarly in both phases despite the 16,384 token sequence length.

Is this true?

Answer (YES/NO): NO